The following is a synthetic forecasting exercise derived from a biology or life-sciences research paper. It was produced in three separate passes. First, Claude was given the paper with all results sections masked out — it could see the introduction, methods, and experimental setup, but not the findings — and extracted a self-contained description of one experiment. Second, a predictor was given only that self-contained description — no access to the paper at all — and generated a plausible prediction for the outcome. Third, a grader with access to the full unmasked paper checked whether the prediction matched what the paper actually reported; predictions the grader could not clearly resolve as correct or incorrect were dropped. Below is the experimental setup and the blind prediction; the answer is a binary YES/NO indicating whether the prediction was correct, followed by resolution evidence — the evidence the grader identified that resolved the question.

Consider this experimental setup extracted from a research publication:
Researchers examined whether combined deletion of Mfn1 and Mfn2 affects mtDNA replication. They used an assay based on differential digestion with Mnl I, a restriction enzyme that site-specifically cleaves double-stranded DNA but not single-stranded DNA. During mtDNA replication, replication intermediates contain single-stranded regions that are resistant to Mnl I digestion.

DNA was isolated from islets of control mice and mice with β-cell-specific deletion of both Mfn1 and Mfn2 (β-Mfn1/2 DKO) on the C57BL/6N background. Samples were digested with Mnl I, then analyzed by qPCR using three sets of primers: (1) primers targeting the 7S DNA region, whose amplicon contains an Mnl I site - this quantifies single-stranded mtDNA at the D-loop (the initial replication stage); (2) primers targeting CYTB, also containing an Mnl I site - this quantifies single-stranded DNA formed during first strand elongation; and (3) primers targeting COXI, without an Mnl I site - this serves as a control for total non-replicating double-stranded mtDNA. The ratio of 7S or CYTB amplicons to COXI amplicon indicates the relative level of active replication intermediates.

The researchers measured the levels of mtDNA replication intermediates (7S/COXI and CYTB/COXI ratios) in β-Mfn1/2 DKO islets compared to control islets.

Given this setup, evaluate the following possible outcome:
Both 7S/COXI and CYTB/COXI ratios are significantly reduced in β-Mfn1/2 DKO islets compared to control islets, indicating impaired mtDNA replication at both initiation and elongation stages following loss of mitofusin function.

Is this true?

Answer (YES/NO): NO